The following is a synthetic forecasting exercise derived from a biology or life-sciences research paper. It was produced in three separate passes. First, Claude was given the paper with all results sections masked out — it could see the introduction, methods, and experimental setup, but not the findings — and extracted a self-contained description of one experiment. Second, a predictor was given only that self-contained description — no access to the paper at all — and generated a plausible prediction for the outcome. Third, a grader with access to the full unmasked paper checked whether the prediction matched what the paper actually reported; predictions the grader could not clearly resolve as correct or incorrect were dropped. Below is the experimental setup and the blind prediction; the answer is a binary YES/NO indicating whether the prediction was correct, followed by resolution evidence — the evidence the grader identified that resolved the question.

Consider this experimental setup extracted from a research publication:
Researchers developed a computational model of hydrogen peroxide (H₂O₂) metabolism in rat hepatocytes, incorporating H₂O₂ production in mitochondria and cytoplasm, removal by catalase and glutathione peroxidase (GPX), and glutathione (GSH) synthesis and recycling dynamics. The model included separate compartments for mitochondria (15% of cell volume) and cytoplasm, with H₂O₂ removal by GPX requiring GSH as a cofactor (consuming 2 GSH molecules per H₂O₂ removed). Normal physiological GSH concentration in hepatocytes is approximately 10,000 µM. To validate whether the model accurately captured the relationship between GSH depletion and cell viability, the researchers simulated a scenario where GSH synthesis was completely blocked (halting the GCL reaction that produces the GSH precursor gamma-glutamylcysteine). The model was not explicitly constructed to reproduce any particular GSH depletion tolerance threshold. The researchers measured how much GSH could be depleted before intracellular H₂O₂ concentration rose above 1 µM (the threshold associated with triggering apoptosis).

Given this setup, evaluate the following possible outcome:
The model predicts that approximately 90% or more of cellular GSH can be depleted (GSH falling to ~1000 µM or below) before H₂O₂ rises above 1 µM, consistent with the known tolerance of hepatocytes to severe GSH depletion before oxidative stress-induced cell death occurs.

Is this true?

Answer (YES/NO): YES